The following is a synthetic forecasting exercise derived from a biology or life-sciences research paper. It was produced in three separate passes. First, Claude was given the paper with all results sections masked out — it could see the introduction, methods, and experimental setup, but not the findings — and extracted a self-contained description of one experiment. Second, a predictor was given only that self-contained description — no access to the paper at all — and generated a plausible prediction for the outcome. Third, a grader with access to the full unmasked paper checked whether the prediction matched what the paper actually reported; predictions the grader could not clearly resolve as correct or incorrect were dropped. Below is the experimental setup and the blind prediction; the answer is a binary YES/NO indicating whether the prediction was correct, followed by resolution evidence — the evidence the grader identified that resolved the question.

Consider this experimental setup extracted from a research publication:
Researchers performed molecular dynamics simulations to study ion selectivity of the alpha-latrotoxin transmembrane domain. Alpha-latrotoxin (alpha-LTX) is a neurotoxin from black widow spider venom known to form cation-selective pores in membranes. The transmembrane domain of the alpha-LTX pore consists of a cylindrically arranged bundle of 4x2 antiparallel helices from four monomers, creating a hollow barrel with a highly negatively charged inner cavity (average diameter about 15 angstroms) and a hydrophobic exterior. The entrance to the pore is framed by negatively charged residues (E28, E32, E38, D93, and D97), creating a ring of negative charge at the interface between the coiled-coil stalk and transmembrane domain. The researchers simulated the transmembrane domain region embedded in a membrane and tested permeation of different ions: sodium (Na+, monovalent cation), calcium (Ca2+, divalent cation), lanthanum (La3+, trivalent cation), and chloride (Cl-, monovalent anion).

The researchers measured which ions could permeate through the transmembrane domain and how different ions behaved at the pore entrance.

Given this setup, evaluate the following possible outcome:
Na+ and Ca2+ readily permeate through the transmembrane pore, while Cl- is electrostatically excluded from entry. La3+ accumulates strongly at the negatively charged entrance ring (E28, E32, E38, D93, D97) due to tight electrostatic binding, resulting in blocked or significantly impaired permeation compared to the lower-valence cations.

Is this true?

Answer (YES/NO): YES